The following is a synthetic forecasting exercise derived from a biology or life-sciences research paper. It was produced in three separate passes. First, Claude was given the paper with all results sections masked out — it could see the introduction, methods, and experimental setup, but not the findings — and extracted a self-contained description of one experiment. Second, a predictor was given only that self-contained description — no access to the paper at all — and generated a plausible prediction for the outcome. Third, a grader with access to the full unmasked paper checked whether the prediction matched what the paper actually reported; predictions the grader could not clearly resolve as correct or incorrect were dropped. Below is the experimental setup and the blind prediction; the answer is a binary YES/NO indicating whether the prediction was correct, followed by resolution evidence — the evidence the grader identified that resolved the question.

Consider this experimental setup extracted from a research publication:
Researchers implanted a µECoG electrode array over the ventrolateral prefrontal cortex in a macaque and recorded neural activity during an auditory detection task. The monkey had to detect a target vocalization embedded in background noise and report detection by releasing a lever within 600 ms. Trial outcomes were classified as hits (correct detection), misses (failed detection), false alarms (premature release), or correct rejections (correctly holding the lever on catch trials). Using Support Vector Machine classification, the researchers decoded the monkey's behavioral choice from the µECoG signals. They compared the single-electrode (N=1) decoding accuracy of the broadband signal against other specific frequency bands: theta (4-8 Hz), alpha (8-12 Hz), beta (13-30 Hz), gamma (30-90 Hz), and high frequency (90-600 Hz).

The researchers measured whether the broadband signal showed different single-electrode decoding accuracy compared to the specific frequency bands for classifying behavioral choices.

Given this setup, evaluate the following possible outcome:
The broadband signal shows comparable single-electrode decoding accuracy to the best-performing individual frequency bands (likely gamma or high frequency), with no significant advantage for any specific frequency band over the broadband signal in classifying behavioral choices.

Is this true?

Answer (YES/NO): NO